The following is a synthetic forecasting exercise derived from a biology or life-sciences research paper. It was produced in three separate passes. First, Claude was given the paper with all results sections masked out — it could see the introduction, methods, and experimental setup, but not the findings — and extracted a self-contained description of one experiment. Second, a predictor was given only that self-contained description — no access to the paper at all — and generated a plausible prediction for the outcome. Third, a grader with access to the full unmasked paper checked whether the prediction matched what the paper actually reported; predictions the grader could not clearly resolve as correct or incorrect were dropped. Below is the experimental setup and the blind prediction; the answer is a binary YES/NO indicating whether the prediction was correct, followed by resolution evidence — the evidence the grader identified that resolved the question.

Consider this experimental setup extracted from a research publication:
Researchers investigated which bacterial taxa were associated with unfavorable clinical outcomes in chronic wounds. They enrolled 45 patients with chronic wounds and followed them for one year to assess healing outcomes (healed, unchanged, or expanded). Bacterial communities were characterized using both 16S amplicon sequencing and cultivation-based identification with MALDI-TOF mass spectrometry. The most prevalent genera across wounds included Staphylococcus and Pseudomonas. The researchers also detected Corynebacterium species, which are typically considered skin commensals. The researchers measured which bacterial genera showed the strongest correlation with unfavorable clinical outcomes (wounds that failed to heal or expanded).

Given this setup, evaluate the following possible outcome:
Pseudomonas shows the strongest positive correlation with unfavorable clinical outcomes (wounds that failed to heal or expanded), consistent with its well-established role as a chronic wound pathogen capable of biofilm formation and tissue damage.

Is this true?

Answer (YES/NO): NO